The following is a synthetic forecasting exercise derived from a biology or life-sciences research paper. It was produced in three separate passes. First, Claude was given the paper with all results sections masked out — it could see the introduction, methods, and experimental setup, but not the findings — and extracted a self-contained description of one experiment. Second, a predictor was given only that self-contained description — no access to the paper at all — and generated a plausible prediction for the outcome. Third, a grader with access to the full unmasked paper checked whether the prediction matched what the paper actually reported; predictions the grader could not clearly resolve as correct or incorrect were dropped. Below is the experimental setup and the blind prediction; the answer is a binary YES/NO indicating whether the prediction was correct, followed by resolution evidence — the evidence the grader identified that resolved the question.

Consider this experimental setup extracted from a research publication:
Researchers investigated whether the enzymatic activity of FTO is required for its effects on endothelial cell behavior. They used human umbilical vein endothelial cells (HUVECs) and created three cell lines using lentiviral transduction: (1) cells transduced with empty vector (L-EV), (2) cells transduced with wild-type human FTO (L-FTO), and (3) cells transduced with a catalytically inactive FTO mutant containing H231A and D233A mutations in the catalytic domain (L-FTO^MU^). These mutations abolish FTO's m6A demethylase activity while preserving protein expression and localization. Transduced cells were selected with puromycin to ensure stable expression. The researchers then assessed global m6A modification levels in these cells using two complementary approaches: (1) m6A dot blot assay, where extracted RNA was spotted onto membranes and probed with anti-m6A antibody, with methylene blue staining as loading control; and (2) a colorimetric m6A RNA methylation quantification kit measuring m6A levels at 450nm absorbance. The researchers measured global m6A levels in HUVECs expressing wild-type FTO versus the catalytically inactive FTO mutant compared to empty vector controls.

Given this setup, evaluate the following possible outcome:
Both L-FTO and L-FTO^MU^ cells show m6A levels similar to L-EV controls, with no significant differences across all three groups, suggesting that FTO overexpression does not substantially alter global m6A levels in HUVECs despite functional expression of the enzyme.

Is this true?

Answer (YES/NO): NO